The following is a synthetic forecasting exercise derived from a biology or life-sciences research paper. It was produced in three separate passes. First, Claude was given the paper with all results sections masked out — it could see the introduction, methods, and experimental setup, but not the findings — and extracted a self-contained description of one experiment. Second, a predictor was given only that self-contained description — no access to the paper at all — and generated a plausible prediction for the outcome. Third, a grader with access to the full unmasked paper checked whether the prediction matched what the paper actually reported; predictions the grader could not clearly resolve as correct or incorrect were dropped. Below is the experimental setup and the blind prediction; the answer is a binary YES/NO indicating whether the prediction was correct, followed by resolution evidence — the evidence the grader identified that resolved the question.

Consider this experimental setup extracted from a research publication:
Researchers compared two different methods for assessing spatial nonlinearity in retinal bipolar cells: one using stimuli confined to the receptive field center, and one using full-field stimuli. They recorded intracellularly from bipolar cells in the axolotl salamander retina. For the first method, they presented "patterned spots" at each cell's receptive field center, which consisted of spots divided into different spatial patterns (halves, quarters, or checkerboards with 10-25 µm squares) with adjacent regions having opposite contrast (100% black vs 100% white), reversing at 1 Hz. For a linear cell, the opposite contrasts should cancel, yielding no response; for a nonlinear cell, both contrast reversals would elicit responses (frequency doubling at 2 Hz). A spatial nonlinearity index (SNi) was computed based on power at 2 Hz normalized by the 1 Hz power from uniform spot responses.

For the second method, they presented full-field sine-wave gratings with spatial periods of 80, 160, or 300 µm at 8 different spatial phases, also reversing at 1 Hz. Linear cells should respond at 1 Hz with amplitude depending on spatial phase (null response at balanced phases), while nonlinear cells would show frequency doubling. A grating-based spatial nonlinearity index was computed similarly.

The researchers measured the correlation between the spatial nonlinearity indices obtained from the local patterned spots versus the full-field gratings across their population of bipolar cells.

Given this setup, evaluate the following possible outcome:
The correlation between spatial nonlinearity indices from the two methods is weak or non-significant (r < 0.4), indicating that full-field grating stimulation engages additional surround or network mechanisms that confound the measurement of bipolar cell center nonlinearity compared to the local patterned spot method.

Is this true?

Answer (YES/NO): NO